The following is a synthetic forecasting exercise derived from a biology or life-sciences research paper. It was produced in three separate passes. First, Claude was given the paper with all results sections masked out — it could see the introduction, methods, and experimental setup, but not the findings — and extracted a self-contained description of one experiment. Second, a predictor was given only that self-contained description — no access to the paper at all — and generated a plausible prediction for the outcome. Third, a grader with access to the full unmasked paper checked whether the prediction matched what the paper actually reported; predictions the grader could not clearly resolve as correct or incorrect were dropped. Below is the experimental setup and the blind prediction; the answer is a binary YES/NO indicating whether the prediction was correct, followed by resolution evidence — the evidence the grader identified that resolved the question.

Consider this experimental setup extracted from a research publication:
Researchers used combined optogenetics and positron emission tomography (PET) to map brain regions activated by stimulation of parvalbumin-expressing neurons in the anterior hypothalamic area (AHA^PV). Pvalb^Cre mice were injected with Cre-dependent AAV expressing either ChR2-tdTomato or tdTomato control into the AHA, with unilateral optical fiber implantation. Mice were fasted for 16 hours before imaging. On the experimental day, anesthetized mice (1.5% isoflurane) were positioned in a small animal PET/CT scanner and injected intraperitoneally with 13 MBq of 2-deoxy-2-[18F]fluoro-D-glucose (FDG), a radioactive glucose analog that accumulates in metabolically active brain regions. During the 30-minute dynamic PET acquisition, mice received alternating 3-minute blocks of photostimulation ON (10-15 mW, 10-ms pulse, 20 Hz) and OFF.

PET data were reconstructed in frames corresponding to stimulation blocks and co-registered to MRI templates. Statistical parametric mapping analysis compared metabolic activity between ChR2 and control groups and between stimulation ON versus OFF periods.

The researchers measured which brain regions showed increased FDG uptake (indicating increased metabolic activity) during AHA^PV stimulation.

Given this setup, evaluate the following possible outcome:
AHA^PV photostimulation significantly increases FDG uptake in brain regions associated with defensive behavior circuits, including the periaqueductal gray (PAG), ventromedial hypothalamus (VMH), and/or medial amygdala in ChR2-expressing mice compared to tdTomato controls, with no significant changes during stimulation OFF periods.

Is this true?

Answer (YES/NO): NO